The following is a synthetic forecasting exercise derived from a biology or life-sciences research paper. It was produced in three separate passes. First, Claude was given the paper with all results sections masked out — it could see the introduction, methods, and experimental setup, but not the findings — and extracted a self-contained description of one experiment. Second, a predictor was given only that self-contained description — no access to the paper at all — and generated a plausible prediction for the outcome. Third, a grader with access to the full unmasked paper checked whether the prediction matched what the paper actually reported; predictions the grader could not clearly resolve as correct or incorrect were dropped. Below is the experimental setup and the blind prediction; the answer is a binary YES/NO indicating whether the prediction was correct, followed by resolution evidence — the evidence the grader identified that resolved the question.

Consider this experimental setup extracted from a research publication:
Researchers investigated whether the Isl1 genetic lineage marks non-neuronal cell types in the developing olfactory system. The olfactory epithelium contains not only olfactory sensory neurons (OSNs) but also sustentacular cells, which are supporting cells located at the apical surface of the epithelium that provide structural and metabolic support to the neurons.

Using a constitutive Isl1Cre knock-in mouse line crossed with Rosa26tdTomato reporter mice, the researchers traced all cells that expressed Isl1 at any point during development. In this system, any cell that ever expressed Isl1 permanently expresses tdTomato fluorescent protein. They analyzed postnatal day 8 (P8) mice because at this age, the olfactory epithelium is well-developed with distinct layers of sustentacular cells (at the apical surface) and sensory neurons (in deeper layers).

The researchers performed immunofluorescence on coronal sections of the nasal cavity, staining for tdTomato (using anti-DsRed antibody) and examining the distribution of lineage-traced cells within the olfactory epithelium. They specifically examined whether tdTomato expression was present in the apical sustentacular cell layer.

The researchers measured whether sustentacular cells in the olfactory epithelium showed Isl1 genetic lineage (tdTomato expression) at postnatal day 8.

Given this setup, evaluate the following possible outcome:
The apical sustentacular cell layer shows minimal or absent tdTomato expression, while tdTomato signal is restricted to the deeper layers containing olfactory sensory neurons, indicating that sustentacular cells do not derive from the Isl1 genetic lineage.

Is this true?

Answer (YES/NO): NO